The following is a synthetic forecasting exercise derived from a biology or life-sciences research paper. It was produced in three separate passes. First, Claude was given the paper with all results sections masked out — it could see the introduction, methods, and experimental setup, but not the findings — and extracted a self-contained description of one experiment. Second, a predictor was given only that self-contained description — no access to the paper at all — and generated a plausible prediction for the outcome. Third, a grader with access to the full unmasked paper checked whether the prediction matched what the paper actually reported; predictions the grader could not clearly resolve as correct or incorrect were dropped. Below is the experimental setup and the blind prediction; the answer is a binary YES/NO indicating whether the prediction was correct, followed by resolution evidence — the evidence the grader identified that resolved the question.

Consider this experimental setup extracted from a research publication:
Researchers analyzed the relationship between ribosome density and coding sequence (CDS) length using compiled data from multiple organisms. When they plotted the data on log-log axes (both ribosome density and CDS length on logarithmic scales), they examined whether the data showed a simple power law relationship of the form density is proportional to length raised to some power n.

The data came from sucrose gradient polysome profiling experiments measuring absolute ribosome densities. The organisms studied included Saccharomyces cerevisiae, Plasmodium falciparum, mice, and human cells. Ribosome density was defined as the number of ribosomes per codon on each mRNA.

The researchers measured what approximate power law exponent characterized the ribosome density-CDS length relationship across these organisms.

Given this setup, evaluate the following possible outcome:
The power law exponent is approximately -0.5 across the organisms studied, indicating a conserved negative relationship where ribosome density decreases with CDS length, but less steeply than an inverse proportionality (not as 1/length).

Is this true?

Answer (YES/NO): NO